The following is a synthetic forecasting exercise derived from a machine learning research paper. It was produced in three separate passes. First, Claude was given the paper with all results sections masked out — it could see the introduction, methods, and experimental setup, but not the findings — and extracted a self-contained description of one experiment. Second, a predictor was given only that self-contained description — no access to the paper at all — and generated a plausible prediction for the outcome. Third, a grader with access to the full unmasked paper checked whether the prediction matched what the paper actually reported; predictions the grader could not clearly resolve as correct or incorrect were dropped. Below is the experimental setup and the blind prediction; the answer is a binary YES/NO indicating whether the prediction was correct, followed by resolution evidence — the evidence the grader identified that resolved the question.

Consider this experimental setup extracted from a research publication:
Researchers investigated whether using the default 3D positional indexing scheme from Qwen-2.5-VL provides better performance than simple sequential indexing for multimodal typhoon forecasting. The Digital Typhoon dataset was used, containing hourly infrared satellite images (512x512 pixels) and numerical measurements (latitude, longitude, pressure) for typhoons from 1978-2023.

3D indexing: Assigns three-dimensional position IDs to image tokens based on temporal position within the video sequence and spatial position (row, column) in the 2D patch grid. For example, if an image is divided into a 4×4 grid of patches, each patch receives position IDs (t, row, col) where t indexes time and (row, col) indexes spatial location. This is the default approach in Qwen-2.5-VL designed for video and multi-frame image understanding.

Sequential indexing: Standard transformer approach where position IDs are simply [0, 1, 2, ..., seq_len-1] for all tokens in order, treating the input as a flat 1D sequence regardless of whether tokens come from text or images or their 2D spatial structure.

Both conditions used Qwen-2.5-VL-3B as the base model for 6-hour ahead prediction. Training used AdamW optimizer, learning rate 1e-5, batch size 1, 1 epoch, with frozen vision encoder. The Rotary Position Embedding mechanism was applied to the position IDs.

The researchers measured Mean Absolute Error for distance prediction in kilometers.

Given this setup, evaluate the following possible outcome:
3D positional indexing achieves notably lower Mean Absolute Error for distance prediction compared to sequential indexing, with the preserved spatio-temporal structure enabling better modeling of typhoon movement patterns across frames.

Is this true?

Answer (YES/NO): NO